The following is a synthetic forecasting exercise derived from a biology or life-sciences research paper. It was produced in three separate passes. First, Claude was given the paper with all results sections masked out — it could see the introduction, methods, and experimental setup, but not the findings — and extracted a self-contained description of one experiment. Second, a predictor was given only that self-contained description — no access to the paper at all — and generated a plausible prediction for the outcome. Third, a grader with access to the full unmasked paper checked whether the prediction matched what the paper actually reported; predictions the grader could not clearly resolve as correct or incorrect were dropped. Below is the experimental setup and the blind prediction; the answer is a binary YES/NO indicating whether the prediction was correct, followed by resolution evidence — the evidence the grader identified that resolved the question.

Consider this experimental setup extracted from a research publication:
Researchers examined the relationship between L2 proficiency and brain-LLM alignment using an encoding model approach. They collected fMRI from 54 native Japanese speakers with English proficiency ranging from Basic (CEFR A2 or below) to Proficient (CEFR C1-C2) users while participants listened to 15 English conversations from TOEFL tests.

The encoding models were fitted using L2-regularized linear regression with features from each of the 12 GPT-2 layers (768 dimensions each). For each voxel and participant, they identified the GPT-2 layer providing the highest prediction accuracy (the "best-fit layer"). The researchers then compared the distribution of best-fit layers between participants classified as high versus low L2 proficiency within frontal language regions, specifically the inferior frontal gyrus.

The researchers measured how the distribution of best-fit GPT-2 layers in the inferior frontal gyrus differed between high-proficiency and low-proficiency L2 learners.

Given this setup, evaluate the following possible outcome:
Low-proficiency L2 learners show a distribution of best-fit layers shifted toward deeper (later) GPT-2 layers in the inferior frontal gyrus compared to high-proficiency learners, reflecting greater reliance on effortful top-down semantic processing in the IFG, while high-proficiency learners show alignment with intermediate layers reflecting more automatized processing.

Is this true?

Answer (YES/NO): NO